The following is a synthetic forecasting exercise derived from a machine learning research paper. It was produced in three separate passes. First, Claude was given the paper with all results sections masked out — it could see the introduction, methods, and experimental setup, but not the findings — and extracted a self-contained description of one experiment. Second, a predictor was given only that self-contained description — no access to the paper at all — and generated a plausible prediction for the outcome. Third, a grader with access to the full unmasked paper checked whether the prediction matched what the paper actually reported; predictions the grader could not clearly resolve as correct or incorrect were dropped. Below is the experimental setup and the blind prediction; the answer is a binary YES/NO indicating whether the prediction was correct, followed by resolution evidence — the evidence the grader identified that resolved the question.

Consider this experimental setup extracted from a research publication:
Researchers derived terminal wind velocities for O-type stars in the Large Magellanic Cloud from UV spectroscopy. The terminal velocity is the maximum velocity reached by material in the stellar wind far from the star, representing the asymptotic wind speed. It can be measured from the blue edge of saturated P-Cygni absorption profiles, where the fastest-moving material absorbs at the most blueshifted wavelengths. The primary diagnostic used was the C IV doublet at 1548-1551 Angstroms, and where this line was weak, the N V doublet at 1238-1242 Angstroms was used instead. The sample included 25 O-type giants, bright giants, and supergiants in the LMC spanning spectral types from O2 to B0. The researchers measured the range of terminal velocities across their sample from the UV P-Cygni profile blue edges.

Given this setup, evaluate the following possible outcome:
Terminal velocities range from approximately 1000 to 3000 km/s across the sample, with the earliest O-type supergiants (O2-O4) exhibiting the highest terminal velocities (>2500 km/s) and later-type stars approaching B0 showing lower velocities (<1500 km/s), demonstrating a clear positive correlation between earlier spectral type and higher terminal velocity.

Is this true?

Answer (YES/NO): NO